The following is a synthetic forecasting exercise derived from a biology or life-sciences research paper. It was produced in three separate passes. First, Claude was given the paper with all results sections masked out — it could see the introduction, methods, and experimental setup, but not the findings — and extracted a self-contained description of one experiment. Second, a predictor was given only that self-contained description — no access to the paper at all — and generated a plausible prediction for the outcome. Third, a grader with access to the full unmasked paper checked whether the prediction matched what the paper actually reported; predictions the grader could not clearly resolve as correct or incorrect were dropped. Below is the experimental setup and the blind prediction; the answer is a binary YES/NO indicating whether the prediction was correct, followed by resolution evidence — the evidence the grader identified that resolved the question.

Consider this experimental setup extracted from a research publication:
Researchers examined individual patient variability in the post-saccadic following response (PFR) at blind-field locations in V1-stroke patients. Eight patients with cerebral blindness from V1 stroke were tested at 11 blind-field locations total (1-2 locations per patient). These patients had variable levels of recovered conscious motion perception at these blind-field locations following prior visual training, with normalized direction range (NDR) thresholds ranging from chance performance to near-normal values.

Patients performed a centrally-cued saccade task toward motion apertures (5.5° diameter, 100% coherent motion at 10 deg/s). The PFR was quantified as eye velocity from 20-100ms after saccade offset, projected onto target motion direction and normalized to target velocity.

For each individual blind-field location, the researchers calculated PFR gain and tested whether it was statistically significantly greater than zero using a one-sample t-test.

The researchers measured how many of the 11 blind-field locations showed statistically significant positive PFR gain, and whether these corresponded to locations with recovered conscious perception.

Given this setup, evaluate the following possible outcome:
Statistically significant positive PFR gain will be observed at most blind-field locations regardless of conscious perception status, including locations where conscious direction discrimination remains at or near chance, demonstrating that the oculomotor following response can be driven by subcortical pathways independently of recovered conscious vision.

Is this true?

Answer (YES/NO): NO